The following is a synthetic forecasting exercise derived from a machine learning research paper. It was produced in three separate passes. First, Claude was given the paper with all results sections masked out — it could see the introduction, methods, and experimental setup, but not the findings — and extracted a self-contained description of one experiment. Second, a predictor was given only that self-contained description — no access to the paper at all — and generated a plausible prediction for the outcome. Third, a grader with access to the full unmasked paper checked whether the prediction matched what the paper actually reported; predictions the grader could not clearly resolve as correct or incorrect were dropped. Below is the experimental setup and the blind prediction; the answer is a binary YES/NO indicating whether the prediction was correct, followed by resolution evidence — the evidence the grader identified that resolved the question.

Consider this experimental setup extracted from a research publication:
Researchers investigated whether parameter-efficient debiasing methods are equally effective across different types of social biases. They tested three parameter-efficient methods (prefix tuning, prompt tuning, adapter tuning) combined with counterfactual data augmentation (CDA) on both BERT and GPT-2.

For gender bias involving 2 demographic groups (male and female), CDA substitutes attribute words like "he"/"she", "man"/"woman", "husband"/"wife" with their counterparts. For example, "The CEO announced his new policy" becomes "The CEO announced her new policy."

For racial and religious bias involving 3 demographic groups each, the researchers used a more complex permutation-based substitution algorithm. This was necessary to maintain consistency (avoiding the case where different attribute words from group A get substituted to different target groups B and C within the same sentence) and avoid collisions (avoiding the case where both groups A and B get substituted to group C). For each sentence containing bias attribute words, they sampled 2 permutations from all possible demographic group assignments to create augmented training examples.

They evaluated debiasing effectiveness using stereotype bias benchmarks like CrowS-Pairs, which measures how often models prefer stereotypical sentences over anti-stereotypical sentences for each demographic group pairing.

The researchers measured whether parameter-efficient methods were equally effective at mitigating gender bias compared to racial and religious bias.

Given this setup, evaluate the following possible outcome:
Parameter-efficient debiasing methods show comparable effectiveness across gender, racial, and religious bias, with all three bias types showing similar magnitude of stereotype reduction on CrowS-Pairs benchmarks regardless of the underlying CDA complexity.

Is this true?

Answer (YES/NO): NO